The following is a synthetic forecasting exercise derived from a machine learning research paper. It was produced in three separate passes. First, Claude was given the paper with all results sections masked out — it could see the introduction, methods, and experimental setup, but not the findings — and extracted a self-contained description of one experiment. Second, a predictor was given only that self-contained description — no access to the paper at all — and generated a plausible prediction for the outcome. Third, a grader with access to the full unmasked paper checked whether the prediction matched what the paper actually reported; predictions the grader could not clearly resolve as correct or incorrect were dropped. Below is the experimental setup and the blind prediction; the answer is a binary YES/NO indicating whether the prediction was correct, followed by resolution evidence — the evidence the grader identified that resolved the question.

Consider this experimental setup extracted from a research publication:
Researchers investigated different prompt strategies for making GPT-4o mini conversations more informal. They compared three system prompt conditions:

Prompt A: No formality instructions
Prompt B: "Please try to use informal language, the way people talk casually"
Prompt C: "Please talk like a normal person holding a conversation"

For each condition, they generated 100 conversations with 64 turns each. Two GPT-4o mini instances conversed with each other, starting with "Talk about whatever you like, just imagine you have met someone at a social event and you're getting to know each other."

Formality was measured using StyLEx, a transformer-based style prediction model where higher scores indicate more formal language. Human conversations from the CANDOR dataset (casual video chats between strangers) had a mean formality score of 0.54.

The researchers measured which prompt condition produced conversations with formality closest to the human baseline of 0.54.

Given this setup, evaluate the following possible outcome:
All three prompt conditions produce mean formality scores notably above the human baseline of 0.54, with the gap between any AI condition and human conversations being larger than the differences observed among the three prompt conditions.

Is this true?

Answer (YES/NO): YES